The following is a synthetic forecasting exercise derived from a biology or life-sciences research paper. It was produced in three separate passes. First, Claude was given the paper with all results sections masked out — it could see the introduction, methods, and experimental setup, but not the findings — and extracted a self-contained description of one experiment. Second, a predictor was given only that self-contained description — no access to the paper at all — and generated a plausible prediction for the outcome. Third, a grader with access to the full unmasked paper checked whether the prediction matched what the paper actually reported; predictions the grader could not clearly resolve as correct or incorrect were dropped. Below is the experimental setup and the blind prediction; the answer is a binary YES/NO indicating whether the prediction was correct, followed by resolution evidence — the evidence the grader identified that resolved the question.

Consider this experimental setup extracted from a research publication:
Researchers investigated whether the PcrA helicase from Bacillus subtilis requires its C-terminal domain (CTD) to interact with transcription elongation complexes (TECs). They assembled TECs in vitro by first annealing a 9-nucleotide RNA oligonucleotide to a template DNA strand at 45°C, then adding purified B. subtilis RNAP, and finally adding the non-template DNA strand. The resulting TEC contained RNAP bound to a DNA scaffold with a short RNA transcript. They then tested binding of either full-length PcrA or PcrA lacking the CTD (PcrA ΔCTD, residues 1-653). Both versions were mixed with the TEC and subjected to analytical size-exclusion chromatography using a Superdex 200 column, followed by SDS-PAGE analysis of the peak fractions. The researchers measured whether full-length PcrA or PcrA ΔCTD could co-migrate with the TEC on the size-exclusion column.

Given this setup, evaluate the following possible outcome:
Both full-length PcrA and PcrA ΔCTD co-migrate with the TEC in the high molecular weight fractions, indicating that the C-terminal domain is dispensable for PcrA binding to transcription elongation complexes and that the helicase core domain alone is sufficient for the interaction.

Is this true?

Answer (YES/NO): NO